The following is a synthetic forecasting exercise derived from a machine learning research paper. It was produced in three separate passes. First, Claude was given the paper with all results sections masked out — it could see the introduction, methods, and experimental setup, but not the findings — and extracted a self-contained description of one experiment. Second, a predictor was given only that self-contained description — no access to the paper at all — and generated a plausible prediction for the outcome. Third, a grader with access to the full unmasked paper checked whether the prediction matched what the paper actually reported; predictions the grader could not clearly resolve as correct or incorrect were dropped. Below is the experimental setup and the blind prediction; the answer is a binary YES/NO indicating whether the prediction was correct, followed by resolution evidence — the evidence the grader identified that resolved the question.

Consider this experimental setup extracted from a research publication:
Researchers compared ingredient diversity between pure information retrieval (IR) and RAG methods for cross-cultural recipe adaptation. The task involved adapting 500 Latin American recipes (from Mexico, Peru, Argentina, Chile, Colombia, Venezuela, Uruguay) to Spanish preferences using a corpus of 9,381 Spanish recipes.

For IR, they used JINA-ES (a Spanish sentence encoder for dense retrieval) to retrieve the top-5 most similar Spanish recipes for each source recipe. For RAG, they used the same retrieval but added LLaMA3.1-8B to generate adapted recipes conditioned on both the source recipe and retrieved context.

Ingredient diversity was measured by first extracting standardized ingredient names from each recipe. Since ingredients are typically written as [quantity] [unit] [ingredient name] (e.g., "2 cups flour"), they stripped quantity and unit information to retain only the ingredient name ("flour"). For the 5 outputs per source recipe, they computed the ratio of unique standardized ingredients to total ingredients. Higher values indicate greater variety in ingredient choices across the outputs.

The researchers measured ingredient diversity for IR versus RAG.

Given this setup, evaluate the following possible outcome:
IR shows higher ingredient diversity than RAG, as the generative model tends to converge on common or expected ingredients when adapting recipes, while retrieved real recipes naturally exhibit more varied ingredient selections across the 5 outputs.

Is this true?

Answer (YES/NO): YES